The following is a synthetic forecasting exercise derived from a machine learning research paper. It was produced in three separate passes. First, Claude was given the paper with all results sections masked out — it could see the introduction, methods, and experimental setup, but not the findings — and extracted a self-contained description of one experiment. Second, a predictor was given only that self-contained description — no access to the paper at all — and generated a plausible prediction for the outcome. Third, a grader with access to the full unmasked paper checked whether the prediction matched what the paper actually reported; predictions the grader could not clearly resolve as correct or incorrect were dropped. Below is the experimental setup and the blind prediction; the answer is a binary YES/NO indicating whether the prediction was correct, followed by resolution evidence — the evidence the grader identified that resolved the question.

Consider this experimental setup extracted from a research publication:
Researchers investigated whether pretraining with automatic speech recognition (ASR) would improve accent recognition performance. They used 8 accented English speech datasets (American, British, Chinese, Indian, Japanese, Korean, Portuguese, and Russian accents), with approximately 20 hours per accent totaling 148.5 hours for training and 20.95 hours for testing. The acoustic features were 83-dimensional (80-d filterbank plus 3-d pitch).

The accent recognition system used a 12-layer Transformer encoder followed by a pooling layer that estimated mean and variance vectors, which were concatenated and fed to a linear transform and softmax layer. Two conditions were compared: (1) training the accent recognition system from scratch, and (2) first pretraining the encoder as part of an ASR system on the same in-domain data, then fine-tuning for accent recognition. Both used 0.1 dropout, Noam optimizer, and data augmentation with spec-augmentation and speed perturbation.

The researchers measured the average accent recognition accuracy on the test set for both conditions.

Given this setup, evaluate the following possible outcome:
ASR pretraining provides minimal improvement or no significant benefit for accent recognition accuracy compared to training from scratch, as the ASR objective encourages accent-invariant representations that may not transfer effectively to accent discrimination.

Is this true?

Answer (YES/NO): NO